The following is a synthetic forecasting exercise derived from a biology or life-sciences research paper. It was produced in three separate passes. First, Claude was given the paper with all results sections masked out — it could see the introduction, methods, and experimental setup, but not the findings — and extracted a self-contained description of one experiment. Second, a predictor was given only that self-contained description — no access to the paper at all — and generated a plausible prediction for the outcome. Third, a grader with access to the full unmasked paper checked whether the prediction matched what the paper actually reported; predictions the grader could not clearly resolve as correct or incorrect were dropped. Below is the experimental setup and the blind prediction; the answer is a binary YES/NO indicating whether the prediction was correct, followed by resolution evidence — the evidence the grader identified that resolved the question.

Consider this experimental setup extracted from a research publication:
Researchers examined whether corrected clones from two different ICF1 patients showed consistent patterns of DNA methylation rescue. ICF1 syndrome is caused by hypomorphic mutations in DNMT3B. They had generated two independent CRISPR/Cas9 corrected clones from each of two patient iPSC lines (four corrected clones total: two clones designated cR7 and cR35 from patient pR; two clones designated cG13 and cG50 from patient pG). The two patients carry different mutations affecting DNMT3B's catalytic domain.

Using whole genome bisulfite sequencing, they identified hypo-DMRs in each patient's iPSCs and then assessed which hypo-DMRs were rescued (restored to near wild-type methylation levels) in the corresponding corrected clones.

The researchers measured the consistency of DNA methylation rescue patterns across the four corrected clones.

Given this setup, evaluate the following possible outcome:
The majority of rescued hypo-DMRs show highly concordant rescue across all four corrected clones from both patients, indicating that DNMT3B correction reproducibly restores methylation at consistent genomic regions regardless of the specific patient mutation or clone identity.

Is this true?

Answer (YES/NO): YES